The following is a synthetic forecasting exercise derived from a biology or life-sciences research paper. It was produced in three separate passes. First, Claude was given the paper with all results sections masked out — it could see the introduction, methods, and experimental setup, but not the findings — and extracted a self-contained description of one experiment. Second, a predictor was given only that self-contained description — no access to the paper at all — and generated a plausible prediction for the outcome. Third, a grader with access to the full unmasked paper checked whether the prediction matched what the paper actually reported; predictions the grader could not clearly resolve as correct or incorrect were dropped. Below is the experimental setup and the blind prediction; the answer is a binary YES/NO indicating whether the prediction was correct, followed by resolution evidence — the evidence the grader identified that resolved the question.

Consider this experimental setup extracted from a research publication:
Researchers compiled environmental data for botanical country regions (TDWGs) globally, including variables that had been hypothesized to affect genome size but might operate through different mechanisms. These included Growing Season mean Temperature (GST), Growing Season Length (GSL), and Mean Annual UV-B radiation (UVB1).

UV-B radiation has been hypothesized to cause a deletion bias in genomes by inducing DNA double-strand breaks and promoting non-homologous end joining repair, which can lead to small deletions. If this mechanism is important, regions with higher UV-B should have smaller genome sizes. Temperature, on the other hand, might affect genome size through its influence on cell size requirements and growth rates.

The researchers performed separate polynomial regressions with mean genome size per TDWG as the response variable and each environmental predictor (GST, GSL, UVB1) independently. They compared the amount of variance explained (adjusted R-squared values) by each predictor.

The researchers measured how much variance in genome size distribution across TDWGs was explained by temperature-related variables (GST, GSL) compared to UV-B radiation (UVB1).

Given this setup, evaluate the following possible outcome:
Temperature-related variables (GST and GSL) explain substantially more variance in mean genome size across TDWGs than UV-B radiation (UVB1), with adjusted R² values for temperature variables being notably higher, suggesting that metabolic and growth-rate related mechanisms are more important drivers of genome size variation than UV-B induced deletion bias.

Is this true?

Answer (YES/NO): NO